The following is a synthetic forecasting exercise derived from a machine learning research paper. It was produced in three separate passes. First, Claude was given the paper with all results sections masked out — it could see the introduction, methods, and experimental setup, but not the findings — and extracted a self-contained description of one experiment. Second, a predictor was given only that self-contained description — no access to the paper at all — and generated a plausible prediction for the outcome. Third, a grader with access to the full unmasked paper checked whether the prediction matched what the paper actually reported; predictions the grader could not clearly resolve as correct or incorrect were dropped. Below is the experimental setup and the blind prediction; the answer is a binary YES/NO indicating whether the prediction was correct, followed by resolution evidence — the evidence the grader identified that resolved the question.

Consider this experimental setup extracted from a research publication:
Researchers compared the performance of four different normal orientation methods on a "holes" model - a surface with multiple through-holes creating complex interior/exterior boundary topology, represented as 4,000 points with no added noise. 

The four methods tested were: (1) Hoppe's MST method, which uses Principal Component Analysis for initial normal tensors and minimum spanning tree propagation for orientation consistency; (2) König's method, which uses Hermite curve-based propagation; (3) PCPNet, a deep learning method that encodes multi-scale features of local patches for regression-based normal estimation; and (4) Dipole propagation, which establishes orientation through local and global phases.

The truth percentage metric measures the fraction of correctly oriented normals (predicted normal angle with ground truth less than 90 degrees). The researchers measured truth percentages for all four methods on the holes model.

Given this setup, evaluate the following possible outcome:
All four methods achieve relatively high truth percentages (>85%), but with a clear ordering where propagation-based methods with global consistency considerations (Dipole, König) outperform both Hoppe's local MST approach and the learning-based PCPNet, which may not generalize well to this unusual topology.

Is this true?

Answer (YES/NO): NO